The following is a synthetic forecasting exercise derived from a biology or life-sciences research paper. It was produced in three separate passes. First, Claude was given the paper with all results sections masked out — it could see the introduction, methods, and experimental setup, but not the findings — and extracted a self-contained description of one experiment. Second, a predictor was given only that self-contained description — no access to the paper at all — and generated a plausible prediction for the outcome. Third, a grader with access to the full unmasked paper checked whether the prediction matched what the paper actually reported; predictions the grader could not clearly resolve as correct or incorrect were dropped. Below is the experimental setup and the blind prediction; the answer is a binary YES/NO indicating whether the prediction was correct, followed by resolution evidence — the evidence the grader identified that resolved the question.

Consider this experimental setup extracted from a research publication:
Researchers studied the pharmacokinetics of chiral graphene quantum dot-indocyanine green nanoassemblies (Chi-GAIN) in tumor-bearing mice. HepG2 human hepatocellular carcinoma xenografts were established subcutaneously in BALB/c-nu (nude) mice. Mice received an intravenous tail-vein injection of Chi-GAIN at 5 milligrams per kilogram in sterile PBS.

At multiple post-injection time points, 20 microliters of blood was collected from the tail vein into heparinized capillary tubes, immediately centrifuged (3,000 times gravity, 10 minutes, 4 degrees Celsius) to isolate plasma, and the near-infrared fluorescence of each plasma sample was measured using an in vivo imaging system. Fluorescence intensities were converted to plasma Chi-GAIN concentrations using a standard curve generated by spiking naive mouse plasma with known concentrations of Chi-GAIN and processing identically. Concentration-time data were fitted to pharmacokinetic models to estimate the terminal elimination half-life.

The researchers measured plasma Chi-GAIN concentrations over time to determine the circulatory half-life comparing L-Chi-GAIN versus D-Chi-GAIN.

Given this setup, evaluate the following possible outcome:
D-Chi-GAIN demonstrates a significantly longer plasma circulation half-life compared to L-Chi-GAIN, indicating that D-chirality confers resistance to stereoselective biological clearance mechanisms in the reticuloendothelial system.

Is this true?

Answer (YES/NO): NO